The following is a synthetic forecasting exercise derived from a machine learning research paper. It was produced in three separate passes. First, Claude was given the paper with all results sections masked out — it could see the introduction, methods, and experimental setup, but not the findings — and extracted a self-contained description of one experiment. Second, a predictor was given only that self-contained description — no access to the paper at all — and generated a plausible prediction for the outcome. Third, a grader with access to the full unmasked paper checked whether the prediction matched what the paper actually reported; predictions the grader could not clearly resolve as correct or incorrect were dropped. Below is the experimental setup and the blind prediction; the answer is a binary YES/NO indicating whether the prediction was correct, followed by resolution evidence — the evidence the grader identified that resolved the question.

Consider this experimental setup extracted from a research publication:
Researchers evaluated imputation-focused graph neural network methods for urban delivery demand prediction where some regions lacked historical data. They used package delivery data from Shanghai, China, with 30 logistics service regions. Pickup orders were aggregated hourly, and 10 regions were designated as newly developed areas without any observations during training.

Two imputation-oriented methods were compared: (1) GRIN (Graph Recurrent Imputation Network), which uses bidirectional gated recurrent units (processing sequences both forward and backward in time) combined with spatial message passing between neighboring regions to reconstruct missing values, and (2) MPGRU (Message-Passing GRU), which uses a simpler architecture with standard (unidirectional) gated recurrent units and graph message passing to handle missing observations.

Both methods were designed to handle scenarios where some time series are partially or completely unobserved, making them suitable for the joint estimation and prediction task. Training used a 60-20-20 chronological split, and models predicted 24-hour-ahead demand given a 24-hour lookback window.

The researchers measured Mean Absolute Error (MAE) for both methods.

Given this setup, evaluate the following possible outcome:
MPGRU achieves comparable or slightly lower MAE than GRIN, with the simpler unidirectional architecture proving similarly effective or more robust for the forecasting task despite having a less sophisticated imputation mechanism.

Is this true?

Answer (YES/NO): NO